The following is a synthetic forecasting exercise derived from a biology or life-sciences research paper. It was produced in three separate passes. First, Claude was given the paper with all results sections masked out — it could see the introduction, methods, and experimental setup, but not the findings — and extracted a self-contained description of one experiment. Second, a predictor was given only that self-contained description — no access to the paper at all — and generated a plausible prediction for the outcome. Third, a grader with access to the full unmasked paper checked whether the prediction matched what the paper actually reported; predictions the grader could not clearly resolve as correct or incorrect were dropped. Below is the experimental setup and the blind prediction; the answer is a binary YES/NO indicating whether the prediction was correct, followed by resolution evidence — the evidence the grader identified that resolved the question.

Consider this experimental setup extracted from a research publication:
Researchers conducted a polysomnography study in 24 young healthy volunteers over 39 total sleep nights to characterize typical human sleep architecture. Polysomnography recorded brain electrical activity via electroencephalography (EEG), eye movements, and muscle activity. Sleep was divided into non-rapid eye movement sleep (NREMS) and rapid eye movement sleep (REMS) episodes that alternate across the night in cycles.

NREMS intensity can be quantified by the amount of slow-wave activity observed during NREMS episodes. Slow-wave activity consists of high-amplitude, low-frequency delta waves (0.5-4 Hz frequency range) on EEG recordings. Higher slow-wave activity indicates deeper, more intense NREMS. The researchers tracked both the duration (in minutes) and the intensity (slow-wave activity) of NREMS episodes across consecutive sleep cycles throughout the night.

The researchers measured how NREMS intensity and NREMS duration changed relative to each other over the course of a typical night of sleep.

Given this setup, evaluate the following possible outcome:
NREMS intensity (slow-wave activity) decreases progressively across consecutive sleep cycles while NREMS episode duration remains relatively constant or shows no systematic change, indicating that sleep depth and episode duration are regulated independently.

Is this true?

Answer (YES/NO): NO